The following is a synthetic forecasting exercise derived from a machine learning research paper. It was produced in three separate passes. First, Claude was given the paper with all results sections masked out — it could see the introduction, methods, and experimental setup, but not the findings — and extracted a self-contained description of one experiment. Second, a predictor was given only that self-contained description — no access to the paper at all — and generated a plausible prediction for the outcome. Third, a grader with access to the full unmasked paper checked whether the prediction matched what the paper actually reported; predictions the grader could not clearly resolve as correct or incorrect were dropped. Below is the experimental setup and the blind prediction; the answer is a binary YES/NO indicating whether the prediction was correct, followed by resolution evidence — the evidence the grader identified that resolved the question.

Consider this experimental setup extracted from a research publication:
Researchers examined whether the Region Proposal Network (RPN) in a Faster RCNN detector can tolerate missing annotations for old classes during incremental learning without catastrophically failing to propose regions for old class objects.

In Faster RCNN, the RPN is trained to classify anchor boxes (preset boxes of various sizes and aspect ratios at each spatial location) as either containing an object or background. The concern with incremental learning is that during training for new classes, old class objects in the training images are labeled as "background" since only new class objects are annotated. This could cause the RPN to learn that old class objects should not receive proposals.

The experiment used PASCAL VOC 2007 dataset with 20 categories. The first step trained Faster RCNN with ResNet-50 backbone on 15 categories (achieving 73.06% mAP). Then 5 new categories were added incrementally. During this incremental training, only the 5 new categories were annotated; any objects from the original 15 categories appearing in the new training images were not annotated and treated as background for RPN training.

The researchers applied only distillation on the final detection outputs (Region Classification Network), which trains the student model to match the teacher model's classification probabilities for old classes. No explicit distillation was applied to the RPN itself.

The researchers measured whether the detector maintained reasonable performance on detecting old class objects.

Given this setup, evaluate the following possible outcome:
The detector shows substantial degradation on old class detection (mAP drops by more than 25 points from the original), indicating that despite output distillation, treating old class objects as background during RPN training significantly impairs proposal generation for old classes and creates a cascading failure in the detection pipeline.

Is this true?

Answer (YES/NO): NO